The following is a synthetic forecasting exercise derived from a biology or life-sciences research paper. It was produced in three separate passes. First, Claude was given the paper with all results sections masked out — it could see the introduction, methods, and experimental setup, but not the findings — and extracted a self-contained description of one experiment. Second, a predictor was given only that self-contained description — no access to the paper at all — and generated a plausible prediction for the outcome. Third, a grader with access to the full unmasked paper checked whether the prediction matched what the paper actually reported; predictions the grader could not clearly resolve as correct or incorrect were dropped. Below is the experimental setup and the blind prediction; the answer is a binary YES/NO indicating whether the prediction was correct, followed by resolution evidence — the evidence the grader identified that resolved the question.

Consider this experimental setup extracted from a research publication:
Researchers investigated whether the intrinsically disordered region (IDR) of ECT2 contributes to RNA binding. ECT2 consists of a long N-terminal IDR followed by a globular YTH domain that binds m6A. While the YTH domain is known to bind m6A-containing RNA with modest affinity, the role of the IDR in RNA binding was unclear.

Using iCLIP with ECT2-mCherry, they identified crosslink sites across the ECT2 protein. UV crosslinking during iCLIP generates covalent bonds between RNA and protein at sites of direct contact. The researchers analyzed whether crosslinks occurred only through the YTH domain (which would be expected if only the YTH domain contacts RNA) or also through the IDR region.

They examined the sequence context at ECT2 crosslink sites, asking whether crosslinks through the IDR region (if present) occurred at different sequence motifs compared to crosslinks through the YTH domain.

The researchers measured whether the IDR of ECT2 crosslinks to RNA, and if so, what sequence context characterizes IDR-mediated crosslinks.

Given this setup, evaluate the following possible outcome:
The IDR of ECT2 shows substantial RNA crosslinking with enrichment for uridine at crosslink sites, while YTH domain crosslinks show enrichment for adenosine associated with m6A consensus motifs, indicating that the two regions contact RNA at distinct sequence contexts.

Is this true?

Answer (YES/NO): NO